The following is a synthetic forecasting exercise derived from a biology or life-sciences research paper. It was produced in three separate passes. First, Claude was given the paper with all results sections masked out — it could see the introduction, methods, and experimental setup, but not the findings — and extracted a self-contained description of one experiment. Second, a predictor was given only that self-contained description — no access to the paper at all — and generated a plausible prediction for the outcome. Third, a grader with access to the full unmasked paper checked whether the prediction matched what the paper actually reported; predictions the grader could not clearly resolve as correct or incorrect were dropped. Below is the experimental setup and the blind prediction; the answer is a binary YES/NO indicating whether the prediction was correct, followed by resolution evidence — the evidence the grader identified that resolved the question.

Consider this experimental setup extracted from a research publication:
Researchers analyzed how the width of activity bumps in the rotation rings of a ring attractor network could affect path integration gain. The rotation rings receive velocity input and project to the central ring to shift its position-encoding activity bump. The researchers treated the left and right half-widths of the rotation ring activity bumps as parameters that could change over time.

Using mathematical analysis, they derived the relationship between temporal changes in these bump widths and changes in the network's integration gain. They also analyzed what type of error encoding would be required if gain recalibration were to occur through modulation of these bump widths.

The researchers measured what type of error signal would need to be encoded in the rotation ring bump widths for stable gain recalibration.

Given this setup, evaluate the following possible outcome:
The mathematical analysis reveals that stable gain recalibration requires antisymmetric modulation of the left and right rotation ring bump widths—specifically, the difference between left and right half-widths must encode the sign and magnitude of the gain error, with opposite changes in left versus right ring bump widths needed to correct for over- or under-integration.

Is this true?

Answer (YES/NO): NO